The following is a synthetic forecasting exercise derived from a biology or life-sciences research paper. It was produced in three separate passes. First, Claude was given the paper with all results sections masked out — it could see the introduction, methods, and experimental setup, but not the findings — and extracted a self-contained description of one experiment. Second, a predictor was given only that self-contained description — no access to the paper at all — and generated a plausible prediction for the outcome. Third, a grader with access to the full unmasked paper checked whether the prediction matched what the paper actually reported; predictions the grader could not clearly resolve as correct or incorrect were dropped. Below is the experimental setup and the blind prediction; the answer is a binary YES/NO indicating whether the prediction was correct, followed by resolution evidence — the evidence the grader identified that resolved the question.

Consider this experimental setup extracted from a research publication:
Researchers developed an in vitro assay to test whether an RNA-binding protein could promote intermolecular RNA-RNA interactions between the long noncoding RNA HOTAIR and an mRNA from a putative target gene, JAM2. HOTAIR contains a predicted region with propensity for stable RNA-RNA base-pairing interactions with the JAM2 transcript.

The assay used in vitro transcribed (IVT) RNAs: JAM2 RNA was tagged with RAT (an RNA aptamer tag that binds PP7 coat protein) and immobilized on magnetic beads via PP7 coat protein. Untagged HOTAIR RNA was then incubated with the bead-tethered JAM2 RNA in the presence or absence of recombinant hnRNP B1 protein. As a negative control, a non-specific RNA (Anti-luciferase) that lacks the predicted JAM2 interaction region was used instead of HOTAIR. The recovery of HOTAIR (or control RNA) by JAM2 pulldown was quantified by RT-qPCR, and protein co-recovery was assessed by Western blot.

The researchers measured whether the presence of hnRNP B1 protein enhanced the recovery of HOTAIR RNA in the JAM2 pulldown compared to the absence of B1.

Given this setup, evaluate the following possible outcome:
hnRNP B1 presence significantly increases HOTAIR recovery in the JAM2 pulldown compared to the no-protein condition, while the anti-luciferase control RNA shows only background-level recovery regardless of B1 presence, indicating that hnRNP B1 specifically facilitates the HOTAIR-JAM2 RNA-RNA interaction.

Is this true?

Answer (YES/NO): NO